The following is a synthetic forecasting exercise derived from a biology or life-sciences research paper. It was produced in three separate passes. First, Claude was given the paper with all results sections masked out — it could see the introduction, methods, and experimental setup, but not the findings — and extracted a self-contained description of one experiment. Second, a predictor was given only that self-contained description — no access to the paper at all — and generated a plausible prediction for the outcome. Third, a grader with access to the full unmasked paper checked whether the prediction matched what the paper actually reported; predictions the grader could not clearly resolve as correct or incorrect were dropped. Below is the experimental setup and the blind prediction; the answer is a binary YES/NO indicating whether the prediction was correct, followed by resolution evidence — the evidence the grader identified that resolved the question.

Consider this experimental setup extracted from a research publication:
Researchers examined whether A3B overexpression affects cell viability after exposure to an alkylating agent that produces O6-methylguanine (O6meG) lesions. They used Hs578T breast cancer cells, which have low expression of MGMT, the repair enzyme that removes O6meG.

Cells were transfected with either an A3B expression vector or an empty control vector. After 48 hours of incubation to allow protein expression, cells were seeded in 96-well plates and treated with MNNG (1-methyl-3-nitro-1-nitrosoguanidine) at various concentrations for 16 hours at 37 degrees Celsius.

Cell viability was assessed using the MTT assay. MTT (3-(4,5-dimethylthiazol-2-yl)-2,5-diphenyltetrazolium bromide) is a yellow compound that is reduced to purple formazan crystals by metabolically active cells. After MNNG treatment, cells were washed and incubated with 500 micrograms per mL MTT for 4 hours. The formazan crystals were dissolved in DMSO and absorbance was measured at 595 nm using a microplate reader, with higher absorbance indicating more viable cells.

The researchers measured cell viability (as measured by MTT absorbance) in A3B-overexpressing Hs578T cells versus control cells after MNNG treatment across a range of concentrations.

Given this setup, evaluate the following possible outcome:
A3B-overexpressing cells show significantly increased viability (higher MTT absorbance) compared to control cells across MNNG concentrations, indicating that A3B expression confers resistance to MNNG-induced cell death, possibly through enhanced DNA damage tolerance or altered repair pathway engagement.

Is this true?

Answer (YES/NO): NO